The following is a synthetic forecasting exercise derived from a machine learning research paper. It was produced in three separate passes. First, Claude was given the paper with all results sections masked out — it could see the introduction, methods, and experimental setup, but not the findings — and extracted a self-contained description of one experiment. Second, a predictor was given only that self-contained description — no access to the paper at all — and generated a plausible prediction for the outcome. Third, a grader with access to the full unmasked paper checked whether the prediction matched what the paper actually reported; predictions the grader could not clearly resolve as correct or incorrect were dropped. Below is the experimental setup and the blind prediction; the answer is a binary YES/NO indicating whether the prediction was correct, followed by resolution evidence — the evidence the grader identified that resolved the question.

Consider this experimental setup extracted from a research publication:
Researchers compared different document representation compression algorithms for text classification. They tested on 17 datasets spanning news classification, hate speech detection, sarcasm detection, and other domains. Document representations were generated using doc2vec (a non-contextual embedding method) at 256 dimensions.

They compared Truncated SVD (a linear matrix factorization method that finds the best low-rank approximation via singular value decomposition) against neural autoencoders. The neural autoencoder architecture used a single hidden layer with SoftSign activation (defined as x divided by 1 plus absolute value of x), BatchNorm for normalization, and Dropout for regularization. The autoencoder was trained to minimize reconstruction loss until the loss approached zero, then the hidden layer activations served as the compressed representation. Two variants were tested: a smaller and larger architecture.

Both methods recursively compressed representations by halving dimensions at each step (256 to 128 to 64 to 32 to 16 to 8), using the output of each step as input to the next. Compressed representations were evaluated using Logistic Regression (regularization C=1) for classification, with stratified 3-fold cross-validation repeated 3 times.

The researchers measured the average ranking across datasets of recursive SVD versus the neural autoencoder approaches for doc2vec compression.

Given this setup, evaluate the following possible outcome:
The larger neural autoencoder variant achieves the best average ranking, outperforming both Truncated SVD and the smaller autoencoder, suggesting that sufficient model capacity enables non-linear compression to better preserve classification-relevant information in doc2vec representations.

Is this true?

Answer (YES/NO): NO